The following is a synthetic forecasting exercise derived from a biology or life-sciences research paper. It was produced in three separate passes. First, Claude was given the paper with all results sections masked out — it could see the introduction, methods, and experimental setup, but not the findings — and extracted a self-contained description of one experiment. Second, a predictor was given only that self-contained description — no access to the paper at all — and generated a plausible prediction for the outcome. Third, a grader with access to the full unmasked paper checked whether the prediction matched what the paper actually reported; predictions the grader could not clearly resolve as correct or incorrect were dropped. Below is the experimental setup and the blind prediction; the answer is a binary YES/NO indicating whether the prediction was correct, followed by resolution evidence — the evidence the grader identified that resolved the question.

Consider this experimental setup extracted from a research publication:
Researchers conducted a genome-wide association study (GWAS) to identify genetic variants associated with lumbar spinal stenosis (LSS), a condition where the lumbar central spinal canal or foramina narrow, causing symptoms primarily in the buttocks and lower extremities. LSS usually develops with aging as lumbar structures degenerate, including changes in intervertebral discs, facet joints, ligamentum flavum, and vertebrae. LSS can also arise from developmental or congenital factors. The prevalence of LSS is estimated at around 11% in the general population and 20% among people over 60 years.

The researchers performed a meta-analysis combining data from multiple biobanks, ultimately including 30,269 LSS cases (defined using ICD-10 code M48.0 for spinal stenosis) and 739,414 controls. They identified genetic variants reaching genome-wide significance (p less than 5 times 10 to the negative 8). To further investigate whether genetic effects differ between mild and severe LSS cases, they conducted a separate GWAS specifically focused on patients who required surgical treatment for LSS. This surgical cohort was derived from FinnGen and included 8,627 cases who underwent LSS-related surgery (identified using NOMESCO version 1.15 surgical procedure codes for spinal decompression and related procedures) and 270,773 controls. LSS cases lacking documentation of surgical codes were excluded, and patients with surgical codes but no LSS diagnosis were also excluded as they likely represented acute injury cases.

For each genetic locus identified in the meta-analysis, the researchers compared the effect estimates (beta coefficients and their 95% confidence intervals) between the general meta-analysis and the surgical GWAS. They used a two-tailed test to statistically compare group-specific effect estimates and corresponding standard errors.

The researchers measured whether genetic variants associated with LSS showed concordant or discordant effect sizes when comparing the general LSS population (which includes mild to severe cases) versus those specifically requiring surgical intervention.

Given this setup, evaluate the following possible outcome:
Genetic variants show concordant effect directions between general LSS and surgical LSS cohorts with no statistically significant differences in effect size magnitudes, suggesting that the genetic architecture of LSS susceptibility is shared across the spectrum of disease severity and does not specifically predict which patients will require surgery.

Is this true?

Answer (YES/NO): NO